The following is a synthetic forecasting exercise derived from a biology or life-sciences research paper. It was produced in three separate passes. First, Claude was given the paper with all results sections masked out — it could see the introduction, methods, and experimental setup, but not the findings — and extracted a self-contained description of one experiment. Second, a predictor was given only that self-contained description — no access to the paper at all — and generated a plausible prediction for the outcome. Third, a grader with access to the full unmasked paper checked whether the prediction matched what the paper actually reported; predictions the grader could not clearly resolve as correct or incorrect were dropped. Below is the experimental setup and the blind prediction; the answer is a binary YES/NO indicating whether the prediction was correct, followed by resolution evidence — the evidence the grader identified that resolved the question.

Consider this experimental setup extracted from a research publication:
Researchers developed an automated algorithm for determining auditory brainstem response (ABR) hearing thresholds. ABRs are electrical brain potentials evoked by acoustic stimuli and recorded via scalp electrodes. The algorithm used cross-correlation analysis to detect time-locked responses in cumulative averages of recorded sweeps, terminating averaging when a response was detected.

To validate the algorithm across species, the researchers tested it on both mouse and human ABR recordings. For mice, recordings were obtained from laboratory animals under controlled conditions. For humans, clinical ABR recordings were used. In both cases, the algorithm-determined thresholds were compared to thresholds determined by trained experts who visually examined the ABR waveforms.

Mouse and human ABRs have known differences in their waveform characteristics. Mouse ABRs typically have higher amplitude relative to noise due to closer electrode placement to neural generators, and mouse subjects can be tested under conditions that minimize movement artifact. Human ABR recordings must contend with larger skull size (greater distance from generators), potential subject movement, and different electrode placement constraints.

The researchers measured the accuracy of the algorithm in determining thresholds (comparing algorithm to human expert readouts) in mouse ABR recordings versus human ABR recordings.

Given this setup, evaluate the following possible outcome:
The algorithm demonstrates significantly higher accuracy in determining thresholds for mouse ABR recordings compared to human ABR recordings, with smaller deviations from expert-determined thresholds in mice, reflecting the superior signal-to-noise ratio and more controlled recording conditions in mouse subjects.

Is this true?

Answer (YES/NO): NO